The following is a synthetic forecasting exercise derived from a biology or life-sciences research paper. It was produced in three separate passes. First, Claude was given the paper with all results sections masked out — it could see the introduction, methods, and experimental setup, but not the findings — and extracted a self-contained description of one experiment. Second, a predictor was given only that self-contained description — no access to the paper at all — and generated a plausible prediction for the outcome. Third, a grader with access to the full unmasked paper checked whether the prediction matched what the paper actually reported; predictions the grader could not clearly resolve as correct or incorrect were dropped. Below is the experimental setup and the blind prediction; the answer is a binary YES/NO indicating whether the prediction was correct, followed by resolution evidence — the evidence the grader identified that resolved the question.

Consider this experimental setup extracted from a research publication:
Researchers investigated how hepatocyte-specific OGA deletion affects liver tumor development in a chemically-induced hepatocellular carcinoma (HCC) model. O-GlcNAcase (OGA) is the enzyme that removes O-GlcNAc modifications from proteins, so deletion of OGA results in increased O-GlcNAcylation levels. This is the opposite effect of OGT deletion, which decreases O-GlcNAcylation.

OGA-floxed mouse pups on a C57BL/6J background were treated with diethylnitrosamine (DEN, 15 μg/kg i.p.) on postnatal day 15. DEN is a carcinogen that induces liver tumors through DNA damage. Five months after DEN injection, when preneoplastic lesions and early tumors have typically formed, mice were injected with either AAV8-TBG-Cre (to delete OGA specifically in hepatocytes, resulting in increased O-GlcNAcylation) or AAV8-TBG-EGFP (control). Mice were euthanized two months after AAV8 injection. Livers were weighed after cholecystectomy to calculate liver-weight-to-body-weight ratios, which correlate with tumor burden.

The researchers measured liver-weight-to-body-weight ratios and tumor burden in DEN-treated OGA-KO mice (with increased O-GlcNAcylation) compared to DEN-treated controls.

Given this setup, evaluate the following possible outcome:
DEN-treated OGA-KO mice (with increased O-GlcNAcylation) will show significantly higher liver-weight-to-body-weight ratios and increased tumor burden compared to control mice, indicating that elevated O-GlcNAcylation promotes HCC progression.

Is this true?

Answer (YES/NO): NO